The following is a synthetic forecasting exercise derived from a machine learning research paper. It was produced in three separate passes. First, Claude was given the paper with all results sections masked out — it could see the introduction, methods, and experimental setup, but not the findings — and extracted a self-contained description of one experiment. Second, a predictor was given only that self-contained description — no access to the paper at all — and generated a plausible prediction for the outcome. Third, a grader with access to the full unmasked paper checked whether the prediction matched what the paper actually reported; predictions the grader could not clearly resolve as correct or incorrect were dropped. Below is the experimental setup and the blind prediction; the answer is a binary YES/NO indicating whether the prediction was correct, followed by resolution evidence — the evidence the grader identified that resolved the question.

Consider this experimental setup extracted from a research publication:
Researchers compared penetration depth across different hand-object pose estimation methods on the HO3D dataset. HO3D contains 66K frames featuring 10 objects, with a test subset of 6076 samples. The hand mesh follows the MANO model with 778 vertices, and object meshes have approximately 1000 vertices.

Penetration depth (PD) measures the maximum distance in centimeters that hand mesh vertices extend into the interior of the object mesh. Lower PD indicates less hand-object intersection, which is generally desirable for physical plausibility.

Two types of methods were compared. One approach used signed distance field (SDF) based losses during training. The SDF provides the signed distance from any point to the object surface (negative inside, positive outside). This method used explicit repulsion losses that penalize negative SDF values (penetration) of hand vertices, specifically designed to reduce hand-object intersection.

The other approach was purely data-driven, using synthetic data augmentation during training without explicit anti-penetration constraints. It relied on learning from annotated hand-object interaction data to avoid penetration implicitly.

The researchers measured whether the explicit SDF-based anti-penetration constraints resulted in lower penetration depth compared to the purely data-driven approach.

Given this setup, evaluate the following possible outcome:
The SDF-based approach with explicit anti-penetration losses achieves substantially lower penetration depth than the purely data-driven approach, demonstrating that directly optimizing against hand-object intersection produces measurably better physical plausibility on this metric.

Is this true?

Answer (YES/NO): NO